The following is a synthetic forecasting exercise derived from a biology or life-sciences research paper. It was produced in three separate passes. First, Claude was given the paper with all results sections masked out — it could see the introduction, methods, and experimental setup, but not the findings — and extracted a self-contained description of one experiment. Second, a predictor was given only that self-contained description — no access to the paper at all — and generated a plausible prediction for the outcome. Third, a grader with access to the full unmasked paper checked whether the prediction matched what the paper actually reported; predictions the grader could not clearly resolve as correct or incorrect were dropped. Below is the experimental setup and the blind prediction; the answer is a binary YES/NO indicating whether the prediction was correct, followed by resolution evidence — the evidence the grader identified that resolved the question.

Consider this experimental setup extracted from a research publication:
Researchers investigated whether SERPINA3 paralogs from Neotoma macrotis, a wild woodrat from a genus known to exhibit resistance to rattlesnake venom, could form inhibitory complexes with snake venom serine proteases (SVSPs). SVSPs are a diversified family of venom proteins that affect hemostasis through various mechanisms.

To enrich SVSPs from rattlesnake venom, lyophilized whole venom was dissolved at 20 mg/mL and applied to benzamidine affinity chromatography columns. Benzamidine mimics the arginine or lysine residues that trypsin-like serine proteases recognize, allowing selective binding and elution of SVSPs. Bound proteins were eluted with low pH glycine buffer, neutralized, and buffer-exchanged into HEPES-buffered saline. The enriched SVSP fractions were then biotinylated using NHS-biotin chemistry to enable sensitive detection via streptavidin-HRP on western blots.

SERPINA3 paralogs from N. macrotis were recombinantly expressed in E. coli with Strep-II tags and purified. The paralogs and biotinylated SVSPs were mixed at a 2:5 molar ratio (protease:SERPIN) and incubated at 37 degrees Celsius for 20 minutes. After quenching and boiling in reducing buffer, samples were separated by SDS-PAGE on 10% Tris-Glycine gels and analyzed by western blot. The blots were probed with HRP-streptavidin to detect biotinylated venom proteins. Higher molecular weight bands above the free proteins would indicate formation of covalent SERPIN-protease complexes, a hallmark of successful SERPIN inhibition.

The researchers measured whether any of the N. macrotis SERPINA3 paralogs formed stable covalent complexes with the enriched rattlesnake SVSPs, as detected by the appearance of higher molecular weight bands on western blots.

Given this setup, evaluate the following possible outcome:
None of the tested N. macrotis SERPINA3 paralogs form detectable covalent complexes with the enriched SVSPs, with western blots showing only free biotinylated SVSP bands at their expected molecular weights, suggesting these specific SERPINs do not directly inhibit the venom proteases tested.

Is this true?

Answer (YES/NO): NO